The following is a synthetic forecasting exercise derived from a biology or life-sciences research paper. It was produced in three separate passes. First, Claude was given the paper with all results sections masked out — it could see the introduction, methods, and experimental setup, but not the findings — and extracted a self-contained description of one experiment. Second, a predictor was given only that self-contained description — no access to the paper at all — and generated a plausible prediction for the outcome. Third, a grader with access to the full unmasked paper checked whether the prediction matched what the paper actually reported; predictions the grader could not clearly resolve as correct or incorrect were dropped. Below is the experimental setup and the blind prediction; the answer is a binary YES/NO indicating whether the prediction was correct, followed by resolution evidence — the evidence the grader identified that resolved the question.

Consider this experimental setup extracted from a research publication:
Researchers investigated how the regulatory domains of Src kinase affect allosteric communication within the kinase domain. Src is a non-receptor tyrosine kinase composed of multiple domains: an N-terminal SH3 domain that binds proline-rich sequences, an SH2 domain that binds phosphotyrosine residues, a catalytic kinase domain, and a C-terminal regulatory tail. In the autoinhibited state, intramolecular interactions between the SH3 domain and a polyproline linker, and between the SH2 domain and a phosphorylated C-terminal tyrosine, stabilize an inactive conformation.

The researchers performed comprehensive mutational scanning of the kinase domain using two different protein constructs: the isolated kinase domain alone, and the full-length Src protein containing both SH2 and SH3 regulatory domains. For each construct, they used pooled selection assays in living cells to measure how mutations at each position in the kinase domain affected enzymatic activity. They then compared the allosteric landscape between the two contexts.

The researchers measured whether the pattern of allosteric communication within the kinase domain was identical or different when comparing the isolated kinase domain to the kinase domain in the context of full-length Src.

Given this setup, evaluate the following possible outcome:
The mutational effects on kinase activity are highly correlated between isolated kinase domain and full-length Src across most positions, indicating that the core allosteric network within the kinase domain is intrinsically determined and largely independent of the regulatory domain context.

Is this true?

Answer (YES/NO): YES